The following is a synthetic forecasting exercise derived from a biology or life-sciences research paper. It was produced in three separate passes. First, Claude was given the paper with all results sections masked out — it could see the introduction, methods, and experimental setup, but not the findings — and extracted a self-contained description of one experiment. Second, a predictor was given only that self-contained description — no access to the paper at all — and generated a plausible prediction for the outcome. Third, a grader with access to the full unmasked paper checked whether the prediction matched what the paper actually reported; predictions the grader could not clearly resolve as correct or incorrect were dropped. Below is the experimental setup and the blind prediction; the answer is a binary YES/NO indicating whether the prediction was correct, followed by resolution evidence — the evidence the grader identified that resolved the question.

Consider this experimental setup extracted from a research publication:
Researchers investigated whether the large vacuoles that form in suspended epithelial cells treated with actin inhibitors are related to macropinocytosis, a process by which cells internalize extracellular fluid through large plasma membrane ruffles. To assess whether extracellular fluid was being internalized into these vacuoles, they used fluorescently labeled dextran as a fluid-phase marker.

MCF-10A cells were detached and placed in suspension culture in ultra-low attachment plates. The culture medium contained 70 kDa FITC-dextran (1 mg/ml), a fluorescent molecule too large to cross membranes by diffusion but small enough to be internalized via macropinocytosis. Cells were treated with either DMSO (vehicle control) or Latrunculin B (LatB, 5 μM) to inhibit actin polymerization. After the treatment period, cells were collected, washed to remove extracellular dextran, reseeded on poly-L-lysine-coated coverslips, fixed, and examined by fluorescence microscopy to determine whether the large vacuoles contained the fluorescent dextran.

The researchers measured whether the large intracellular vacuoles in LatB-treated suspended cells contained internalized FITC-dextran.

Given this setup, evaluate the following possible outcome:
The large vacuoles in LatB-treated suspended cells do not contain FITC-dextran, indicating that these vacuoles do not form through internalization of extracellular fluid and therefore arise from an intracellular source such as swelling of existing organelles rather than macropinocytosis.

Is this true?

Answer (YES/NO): NO